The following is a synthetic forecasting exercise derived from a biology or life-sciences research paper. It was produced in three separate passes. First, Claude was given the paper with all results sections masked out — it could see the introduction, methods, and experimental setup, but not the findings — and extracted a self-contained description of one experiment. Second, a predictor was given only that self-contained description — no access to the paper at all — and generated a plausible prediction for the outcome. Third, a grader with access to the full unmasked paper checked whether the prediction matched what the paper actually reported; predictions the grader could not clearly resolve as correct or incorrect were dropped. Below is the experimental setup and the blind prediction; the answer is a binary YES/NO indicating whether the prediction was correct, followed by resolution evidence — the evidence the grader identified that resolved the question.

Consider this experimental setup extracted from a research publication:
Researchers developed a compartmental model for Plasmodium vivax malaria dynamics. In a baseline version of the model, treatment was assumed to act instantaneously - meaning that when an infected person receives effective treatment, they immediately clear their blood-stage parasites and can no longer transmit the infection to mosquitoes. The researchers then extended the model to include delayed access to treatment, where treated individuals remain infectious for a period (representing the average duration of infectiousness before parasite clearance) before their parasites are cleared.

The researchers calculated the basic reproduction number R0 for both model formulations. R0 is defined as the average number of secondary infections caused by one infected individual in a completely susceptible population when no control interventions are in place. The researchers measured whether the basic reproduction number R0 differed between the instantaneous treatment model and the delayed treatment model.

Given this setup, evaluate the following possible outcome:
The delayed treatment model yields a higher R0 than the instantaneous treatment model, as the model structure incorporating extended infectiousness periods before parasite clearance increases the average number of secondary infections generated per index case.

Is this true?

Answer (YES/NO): NO